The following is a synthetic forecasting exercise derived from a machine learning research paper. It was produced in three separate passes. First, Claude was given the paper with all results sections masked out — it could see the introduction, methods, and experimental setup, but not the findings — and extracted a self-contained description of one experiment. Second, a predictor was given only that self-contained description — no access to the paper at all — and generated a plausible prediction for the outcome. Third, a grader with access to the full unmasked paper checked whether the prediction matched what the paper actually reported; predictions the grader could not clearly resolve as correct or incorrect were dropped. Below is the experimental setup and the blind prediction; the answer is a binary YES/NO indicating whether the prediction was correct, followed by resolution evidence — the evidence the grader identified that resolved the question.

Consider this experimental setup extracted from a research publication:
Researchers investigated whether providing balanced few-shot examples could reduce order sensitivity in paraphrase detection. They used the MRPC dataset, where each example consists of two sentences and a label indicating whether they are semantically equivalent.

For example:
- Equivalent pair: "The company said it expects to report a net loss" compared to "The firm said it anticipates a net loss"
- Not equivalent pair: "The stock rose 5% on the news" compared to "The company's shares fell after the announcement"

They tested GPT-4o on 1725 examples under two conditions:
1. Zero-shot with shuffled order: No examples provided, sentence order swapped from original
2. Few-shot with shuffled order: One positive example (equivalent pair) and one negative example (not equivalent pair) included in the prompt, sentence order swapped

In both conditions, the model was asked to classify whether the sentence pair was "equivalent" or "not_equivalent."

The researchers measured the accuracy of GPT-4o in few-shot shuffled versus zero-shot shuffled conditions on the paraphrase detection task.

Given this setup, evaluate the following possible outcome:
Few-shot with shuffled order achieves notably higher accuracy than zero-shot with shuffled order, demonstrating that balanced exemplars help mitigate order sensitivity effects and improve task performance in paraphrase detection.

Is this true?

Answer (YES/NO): YES